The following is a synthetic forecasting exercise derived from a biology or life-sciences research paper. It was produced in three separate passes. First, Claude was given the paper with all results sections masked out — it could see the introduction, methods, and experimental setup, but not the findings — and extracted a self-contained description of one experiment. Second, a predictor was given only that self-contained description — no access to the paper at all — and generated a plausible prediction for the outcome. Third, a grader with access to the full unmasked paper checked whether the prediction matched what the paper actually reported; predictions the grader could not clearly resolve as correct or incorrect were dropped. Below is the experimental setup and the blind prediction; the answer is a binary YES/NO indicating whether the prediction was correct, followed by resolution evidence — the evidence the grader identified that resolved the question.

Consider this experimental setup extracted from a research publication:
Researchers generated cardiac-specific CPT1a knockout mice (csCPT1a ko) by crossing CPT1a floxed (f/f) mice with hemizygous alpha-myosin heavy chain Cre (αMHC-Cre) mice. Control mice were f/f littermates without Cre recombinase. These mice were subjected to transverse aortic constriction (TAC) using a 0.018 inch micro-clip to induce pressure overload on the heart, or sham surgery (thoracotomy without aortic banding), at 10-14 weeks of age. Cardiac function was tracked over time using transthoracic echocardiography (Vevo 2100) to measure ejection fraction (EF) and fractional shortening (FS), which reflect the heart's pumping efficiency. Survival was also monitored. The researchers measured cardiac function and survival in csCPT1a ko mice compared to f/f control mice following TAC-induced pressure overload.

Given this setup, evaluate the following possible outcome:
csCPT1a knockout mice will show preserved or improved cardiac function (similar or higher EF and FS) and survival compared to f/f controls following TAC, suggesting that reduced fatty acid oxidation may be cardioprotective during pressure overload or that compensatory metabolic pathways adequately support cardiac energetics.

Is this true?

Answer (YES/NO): NO